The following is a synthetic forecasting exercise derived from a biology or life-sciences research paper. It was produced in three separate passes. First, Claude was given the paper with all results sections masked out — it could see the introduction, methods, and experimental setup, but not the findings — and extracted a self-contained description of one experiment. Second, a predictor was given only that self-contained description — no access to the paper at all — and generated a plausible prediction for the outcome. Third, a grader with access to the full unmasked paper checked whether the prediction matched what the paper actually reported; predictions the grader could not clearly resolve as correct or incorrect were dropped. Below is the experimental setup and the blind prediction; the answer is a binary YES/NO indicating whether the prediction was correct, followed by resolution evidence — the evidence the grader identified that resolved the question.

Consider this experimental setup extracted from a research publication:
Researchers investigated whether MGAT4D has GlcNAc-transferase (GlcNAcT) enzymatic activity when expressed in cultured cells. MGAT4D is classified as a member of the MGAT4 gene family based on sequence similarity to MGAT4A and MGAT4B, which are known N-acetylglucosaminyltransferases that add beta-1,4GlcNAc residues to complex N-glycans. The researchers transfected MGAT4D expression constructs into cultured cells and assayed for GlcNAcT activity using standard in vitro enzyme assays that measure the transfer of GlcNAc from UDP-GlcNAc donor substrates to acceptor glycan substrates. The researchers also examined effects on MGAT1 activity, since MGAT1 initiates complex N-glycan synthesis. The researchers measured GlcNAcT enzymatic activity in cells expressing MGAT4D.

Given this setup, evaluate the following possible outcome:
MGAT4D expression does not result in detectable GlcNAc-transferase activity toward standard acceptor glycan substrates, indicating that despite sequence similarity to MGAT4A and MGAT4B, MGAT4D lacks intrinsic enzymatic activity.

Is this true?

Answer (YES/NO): YES